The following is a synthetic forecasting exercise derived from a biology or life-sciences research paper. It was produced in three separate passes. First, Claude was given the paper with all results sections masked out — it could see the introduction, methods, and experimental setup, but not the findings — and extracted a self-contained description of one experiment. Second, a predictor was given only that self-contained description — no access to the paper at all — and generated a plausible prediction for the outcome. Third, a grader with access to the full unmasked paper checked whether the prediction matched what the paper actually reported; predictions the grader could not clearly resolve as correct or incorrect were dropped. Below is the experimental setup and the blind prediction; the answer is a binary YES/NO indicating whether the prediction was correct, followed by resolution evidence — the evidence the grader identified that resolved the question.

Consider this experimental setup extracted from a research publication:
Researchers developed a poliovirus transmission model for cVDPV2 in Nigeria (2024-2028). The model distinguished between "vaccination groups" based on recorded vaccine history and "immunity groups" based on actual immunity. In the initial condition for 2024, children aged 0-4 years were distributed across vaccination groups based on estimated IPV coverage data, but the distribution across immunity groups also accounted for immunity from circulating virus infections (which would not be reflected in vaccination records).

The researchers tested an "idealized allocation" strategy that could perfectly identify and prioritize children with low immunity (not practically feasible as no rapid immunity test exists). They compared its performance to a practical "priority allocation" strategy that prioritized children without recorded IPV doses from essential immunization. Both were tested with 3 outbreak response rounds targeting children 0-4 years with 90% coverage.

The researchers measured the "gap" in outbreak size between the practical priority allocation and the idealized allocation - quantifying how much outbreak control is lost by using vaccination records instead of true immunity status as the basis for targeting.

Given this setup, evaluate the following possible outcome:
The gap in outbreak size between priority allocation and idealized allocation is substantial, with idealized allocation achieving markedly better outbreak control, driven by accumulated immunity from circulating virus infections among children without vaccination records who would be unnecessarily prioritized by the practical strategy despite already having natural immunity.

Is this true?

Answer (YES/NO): NO